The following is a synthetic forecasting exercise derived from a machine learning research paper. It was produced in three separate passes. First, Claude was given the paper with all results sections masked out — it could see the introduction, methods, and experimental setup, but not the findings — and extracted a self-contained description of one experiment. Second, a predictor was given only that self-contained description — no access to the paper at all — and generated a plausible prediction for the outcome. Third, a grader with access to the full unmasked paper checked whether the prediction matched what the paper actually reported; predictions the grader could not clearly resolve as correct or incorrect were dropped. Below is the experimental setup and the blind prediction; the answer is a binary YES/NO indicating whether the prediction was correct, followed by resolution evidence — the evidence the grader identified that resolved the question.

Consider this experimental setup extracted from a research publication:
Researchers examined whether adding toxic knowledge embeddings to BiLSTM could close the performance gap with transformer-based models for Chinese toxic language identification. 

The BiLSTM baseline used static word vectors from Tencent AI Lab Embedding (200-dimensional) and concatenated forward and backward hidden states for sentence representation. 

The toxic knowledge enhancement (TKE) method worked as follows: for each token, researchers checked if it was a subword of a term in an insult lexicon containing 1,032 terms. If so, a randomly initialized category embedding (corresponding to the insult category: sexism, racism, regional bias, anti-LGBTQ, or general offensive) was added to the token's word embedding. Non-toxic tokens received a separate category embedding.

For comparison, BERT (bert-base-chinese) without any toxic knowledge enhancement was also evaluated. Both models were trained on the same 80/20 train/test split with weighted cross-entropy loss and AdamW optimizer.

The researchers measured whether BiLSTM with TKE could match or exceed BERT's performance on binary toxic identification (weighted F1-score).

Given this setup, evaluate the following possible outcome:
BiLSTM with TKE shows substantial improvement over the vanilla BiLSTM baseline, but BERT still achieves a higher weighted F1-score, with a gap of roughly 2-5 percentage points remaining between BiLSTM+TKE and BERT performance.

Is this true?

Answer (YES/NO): YES